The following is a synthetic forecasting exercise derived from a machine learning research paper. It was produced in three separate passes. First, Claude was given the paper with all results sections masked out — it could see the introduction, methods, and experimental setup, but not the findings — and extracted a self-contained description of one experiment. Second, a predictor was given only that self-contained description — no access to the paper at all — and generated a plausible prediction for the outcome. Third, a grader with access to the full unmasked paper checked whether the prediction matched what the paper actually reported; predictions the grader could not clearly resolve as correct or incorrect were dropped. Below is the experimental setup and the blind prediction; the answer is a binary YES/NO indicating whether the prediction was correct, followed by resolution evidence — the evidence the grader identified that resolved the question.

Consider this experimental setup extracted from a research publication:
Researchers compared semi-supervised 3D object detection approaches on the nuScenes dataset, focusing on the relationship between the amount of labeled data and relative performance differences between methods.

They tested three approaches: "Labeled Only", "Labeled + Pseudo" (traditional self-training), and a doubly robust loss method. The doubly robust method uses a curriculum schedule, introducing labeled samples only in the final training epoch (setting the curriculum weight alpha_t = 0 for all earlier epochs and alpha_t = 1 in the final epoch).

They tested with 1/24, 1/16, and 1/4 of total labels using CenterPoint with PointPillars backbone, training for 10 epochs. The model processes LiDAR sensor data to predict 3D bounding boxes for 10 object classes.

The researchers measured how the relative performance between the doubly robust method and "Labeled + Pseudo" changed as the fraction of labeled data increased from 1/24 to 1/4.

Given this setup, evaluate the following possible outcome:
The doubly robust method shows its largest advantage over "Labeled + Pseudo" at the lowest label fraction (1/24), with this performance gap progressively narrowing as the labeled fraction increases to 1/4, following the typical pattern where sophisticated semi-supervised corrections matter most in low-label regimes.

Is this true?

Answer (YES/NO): NO